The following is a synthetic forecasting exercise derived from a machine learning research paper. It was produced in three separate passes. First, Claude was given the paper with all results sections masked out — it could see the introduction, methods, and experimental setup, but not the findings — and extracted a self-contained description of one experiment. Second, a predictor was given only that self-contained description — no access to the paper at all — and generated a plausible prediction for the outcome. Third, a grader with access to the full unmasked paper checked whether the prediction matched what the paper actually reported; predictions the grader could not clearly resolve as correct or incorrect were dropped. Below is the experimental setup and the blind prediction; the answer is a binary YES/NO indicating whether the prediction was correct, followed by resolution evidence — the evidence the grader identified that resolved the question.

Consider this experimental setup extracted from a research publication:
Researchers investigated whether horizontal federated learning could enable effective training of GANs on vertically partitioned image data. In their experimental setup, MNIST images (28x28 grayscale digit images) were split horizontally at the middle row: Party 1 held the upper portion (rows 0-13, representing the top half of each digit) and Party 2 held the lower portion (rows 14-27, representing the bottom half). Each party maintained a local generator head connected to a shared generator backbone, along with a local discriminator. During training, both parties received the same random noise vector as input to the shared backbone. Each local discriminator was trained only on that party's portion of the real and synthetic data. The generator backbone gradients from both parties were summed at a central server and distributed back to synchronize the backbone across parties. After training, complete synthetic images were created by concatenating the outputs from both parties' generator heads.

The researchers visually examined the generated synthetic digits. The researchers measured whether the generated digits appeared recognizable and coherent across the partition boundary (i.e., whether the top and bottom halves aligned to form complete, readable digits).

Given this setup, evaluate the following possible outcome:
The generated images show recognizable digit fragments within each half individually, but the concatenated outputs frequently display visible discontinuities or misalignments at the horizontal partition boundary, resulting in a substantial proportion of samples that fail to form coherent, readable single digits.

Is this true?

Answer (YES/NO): YES